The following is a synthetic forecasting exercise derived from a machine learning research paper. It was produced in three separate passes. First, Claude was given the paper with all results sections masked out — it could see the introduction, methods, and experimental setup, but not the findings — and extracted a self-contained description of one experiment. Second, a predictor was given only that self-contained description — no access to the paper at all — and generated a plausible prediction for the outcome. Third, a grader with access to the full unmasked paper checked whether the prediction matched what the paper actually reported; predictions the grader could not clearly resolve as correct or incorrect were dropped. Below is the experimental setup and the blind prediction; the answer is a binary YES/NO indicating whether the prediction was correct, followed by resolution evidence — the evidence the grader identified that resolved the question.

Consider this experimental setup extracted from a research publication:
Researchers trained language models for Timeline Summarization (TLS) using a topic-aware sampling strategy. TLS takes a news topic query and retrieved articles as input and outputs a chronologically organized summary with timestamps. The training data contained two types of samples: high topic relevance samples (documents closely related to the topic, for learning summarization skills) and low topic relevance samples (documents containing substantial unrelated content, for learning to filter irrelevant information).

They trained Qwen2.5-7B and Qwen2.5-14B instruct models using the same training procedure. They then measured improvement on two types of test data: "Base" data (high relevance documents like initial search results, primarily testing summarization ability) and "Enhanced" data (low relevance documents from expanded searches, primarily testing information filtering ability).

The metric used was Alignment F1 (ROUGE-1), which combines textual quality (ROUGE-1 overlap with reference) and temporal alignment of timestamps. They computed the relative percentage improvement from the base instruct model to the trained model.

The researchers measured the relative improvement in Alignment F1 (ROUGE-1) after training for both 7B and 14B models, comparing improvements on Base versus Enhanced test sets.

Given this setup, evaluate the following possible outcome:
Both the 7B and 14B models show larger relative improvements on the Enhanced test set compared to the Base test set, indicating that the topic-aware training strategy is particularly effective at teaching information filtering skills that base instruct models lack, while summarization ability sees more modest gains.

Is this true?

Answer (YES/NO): NO